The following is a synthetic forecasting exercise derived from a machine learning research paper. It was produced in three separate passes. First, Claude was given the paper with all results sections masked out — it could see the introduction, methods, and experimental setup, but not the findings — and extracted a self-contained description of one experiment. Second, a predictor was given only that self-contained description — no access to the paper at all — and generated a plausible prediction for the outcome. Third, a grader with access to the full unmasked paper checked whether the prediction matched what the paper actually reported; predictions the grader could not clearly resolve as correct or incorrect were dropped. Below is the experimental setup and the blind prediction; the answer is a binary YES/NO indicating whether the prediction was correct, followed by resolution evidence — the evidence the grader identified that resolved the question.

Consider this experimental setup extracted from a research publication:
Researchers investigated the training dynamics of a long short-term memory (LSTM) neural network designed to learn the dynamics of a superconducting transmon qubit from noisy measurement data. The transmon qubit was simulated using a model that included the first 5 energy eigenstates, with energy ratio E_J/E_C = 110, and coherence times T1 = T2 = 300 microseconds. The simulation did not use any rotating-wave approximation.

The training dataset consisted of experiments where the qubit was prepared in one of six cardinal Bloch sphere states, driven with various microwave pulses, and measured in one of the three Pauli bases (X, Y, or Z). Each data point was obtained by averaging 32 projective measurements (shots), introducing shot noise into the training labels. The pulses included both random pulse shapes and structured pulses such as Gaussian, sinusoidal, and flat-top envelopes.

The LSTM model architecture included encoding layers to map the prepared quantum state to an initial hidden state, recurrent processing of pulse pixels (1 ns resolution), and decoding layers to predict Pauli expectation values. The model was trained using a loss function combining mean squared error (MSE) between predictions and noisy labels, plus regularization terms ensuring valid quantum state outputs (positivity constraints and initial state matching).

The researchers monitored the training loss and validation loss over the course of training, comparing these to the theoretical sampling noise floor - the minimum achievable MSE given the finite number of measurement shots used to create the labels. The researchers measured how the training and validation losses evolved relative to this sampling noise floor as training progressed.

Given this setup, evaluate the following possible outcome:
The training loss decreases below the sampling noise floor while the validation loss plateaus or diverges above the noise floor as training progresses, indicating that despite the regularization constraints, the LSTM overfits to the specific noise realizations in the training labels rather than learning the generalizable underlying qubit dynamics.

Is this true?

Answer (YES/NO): NO